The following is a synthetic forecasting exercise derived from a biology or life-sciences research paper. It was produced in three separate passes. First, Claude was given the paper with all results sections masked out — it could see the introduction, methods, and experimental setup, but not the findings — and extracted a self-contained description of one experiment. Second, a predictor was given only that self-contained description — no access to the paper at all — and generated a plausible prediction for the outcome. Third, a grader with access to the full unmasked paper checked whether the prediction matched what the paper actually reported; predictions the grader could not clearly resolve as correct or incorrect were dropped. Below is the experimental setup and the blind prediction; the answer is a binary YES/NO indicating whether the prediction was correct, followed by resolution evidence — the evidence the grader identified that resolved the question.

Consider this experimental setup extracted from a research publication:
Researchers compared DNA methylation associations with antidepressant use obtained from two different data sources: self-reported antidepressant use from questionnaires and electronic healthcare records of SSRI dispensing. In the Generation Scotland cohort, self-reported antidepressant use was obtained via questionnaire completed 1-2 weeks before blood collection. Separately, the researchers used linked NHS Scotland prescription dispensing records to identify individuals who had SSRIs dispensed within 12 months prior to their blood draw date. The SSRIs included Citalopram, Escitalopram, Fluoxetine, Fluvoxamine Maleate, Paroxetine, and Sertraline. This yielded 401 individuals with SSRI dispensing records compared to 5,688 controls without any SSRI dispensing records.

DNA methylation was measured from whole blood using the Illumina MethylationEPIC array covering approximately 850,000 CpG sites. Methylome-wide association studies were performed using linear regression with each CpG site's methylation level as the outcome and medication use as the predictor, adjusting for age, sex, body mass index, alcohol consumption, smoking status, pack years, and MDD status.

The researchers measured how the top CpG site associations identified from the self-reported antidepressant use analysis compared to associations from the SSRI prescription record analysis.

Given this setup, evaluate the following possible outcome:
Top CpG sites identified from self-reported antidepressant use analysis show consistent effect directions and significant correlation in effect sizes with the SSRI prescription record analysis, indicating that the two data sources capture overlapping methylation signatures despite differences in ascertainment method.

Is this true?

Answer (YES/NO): YES